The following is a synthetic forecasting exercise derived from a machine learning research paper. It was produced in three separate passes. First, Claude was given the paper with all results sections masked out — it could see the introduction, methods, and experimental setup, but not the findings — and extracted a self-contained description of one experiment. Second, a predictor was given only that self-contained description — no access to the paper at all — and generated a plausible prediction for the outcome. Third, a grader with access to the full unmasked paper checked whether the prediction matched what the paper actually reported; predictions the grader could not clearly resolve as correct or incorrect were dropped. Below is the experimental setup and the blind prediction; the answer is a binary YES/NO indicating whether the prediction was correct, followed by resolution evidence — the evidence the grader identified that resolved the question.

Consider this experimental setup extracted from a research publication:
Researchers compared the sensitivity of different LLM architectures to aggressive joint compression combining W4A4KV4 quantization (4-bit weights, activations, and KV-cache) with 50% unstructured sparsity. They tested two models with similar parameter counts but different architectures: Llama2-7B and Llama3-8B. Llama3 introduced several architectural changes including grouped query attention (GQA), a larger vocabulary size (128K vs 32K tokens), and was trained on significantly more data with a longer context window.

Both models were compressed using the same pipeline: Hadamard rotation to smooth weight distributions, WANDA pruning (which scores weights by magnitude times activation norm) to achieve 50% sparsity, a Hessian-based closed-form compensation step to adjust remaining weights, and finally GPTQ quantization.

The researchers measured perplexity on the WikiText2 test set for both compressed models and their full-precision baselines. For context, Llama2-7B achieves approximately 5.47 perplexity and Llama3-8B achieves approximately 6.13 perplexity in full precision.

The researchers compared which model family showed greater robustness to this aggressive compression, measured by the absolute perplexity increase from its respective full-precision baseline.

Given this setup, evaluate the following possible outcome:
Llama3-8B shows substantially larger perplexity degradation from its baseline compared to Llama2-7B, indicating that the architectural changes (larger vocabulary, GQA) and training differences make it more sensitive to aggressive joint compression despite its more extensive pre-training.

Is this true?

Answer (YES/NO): YES